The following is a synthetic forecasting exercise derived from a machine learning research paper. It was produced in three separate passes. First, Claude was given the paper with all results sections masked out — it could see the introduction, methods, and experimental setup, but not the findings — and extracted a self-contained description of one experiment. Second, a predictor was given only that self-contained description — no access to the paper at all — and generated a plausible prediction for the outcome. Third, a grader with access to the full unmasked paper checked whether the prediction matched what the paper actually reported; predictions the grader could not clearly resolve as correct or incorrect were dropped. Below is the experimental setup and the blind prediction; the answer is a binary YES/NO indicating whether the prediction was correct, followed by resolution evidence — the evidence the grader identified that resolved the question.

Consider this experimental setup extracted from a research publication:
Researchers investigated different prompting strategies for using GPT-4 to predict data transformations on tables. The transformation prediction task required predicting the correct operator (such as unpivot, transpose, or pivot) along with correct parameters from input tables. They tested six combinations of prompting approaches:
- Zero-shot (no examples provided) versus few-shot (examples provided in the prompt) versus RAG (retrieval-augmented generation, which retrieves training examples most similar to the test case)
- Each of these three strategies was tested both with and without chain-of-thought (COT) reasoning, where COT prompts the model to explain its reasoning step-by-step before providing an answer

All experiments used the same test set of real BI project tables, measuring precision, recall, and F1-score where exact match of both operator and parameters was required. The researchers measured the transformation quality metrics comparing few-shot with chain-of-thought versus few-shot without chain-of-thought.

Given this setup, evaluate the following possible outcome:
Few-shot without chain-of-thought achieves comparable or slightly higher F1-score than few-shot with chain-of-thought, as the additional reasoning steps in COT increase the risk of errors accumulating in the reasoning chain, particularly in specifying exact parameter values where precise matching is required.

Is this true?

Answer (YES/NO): NO